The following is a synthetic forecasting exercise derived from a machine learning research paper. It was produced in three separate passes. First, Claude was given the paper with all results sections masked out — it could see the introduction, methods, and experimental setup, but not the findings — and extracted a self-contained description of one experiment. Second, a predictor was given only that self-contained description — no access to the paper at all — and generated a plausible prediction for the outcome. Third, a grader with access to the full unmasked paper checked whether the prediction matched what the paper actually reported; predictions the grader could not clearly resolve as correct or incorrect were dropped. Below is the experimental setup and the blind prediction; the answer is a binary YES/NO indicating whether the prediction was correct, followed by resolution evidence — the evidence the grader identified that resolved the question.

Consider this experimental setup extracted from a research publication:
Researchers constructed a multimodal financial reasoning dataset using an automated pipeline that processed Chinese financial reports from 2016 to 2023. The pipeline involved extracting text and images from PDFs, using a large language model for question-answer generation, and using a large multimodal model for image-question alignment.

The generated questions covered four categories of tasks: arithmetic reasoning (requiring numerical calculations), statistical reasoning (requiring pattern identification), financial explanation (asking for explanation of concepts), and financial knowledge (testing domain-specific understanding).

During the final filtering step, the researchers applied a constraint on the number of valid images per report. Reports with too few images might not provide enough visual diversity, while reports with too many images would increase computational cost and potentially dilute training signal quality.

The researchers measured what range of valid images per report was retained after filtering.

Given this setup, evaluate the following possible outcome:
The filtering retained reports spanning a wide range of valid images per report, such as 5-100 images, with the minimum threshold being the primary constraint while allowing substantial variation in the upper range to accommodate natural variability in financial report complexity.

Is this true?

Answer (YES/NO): NO